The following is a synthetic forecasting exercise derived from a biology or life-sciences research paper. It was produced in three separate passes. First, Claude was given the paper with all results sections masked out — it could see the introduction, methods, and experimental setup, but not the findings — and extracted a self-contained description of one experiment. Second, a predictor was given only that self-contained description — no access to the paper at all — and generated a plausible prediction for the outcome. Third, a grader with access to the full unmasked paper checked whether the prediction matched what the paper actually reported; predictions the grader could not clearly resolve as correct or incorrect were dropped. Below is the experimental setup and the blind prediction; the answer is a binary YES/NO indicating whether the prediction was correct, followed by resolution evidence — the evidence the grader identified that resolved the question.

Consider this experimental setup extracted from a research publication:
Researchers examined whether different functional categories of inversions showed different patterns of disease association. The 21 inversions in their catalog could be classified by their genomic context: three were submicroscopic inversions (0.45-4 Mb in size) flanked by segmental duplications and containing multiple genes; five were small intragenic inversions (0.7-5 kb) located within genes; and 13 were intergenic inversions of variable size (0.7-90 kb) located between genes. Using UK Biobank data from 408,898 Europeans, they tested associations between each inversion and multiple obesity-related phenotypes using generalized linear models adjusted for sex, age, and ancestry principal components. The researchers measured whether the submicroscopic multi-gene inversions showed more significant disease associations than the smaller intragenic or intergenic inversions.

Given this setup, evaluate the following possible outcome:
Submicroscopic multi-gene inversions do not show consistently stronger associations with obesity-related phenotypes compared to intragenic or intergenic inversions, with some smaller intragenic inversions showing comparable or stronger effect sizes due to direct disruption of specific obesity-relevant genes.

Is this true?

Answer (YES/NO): NO